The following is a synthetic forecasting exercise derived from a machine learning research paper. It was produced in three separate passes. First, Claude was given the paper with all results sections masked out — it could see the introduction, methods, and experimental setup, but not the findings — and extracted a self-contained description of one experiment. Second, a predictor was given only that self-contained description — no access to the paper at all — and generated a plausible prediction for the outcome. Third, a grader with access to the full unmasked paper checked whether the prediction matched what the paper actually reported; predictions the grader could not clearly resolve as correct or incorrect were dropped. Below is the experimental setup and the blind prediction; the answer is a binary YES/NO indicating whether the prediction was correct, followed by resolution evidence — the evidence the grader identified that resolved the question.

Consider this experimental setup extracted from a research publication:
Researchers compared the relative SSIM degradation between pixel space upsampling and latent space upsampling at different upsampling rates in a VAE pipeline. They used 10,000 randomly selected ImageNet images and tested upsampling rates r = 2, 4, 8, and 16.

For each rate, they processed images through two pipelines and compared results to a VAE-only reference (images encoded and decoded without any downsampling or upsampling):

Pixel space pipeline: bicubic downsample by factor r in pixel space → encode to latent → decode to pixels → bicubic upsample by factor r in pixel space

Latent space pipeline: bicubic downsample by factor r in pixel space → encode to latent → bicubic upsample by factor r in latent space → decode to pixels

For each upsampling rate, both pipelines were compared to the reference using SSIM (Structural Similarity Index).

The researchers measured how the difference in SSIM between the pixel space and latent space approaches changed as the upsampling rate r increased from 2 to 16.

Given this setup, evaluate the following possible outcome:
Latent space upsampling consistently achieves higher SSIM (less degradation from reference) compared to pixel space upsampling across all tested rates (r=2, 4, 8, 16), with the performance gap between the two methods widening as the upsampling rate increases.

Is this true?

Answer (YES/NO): NO